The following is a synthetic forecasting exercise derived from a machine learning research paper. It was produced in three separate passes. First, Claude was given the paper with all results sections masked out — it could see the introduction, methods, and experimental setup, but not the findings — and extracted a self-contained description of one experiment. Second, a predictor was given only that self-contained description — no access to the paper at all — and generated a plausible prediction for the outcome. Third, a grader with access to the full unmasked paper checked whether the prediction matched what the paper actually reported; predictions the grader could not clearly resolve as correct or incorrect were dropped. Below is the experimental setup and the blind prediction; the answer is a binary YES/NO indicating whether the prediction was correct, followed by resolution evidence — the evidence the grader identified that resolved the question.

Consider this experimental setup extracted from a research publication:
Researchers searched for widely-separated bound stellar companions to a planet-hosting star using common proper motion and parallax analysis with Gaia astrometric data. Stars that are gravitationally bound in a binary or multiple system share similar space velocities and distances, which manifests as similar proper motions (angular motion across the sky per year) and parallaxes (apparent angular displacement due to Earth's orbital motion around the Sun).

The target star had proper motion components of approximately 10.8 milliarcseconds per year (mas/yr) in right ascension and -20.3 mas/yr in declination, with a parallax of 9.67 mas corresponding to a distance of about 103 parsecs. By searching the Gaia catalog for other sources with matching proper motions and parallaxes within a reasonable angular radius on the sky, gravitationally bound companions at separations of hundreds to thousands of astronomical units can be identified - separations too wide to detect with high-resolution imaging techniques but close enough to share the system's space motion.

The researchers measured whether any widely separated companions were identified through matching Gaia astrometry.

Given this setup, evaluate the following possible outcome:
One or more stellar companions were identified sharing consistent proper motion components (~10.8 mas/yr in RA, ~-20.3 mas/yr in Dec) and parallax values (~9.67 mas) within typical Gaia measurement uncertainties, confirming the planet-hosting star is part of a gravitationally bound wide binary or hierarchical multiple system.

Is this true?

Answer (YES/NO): NO